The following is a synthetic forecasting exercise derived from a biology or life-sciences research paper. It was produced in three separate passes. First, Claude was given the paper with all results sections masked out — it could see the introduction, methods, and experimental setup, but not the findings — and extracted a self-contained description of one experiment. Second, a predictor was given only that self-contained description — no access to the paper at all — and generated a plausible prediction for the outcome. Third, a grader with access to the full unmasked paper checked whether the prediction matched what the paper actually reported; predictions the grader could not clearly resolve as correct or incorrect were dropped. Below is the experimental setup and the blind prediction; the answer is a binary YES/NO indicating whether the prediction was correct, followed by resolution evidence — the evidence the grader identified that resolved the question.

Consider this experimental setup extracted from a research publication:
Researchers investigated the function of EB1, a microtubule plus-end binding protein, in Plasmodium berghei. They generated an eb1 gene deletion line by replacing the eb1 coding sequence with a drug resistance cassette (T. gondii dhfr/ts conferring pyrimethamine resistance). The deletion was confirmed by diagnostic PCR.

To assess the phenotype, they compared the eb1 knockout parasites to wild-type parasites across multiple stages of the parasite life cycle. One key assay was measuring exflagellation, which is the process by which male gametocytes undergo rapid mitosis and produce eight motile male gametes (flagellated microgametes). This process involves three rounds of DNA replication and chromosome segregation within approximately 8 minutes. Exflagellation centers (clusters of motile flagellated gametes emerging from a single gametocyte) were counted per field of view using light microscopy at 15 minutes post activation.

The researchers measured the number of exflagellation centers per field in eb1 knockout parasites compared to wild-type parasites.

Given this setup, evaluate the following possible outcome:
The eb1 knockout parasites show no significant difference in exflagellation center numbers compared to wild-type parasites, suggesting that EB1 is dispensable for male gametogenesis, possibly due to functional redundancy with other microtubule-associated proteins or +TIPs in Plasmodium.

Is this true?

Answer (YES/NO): YES